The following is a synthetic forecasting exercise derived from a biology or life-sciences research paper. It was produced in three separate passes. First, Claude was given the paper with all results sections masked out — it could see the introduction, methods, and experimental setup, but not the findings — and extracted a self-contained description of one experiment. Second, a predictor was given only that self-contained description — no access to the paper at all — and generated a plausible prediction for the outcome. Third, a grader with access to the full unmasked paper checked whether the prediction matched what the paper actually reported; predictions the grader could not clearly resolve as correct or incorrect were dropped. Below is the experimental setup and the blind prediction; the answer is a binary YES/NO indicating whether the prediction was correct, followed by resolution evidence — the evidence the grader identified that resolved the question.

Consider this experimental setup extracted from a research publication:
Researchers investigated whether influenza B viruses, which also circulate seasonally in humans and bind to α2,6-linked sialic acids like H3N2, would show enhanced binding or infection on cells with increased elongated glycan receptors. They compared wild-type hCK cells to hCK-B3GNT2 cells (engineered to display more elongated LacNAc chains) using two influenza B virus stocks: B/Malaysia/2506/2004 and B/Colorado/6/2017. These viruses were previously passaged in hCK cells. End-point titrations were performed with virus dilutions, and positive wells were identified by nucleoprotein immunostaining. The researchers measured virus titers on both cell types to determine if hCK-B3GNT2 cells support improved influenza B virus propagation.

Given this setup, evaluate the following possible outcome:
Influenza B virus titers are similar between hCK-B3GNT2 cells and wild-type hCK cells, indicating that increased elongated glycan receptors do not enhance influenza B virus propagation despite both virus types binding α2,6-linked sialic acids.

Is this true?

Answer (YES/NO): YES